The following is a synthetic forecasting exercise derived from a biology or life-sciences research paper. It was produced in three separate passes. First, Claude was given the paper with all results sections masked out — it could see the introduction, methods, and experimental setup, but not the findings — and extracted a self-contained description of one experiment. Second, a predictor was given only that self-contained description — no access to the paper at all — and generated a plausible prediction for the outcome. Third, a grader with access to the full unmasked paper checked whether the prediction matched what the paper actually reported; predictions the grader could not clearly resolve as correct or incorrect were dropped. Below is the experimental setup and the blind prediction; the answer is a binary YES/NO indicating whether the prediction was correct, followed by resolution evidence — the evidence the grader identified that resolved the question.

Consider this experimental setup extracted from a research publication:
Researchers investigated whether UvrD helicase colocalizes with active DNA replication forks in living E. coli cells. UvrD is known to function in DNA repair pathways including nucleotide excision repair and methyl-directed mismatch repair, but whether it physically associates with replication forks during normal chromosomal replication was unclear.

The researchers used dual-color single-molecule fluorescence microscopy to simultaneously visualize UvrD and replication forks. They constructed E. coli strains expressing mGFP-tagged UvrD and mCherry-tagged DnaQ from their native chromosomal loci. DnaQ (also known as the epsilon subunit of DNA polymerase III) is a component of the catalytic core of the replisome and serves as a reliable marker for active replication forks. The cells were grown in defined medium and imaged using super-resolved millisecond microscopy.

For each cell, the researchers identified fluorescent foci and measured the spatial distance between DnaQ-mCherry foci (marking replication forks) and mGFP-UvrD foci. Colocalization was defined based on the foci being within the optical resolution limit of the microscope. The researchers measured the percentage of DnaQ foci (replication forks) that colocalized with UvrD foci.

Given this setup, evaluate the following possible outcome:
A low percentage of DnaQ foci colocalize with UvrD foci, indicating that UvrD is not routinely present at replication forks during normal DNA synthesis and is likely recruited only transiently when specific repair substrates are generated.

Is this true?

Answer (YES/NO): NO